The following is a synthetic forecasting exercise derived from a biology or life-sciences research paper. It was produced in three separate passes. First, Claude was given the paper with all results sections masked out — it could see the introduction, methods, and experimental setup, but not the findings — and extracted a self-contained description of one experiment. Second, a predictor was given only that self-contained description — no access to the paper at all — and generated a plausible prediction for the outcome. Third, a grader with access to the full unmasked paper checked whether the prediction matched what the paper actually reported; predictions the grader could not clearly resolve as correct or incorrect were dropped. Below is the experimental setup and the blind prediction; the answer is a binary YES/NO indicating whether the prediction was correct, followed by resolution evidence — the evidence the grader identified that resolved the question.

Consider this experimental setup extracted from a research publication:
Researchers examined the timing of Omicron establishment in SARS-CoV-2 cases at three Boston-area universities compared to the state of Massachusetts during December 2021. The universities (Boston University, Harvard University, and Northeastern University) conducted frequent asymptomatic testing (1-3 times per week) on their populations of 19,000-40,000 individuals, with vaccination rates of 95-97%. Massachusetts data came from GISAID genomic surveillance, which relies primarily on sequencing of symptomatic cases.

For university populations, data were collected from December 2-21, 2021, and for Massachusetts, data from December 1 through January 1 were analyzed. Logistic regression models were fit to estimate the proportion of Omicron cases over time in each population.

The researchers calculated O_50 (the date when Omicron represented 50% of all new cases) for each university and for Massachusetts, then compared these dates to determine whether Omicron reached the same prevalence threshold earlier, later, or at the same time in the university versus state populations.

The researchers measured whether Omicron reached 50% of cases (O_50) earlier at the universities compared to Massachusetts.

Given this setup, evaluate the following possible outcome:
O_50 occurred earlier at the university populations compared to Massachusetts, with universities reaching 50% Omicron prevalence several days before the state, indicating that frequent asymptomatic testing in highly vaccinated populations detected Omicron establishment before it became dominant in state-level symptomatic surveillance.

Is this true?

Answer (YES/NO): YES